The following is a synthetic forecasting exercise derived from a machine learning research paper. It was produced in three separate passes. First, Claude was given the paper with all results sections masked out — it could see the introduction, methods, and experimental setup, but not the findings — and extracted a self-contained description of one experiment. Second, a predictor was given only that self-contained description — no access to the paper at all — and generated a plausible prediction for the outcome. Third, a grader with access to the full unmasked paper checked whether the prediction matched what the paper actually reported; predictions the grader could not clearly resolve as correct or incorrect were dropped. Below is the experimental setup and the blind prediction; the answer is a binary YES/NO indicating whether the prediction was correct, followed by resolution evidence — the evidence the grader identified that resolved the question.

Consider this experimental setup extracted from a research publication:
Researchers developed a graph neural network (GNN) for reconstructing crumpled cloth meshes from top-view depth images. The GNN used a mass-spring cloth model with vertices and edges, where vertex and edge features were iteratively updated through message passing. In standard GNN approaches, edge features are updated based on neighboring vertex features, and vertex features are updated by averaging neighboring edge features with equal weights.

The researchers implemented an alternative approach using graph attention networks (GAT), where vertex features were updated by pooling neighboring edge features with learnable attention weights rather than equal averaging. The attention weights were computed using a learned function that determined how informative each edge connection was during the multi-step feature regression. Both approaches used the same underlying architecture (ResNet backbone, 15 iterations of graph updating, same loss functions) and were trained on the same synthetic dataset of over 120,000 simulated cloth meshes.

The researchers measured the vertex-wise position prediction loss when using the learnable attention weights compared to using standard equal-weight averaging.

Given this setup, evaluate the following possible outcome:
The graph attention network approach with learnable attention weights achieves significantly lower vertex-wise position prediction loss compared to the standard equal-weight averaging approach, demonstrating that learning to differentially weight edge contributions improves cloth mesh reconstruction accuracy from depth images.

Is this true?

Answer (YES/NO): YES